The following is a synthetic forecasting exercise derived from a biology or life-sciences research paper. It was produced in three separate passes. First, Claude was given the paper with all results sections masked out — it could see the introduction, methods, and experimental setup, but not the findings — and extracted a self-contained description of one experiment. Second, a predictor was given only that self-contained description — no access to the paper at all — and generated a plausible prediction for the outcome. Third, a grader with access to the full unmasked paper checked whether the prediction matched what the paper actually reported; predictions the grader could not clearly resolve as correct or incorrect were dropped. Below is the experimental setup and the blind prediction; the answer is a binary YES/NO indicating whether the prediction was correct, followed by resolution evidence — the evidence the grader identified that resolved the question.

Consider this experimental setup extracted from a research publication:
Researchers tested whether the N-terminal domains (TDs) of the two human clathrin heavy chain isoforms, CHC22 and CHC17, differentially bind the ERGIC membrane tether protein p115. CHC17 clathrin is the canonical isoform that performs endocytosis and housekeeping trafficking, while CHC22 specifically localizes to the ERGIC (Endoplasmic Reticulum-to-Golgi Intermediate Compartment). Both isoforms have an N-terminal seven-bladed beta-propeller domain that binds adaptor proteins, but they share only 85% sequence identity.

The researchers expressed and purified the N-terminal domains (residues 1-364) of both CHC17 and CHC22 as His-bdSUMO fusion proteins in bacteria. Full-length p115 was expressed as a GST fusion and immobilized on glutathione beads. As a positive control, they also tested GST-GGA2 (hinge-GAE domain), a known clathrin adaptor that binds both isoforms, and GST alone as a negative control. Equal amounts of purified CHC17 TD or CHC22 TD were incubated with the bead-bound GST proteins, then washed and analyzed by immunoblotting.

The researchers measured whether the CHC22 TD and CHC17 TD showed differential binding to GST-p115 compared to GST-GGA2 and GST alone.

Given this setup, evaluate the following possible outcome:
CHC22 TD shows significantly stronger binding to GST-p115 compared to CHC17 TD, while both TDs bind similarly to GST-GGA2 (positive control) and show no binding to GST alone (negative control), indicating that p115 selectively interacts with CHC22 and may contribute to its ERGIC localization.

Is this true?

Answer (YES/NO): YES